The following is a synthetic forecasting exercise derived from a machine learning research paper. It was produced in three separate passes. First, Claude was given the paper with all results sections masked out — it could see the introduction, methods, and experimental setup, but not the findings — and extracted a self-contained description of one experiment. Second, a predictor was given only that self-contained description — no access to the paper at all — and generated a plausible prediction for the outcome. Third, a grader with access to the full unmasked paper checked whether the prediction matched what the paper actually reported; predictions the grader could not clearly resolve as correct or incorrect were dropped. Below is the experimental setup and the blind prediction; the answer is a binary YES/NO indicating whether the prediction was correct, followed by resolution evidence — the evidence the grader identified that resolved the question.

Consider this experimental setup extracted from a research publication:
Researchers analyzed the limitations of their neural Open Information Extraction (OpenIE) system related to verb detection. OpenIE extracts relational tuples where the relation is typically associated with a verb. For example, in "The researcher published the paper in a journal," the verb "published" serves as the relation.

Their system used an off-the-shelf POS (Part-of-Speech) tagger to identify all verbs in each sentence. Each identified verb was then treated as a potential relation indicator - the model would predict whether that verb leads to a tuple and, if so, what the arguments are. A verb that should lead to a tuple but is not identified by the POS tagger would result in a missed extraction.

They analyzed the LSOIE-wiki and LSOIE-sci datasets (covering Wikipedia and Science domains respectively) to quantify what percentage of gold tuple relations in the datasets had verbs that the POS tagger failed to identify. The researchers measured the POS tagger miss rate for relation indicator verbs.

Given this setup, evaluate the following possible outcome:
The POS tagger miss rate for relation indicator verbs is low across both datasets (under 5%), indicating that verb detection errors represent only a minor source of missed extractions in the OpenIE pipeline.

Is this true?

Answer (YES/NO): NO